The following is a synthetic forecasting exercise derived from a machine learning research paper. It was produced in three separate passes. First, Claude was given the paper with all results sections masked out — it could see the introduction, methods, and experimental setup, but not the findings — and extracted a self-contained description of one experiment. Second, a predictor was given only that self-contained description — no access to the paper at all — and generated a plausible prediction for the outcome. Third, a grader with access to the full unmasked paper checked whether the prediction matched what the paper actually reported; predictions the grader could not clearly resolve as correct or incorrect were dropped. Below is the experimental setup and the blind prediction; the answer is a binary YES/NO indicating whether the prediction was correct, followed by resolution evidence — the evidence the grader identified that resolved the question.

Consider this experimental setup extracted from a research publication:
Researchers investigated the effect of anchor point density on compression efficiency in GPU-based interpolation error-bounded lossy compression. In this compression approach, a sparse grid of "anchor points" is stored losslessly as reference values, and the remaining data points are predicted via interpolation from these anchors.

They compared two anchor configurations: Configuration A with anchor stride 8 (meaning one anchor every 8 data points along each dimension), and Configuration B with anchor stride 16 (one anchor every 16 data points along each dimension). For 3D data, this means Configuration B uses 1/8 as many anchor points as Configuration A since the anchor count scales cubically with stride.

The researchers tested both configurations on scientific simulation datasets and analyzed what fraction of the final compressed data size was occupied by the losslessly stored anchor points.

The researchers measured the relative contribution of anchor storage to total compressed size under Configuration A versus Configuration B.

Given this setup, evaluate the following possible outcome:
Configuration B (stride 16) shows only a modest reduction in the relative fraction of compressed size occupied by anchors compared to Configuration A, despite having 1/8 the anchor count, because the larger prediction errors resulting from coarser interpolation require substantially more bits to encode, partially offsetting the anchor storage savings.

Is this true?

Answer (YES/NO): NO